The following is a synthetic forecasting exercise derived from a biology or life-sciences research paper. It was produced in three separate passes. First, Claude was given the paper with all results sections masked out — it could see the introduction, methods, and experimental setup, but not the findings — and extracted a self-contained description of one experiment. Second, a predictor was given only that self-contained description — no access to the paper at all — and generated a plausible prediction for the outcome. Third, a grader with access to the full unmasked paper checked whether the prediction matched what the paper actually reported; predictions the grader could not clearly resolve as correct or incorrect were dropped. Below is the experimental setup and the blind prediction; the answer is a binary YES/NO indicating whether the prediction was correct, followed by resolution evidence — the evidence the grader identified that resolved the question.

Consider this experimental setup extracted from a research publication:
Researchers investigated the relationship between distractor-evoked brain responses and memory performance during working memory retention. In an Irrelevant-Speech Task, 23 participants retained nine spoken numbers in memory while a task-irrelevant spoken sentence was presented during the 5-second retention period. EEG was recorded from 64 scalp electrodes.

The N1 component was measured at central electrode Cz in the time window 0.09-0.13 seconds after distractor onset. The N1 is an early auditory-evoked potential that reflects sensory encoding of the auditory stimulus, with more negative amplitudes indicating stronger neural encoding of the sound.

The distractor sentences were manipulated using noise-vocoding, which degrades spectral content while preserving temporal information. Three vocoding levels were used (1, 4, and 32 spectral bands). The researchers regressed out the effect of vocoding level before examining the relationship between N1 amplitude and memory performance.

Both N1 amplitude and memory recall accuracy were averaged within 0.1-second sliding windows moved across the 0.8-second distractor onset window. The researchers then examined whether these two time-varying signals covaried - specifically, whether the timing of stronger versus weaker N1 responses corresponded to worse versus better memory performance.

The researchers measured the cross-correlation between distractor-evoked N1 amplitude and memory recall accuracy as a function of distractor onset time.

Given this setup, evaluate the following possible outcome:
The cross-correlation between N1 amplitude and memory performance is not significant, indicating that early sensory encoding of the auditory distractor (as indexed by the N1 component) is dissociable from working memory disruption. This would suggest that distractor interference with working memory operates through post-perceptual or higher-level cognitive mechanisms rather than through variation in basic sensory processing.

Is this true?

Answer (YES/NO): NO